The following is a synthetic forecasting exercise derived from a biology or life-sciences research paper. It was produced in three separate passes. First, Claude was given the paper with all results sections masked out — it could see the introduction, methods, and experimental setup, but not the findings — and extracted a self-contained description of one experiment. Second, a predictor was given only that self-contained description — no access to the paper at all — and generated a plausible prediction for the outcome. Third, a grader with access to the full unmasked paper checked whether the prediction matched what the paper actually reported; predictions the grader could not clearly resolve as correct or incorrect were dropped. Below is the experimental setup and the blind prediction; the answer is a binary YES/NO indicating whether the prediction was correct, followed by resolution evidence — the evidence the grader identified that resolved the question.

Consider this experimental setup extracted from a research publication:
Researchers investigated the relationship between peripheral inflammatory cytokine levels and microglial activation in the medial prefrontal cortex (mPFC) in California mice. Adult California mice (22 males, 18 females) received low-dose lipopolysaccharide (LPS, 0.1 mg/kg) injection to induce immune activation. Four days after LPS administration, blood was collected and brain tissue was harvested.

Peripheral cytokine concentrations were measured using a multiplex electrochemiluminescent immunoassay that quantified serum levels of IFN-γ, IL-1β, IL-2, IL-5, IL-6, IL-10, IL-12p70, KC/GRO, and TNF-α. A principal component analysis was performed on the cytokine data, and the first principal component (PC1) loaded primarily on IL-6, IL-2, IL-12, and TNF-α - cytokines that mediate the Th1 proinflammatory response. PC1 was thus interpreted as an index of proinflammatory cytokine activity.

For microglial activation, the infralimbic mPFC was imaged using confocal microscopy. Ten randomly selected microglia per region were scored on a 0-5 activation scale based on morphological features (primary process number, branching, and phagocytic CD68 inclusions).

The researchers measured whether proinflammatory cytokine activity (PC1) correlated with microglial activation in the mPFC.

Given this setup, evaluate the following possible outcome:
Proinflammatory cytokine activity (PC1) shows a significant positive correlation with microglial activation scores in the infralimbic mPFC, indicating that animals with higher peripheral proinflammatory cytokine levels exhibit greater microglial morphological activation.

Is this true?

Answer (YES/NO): NO